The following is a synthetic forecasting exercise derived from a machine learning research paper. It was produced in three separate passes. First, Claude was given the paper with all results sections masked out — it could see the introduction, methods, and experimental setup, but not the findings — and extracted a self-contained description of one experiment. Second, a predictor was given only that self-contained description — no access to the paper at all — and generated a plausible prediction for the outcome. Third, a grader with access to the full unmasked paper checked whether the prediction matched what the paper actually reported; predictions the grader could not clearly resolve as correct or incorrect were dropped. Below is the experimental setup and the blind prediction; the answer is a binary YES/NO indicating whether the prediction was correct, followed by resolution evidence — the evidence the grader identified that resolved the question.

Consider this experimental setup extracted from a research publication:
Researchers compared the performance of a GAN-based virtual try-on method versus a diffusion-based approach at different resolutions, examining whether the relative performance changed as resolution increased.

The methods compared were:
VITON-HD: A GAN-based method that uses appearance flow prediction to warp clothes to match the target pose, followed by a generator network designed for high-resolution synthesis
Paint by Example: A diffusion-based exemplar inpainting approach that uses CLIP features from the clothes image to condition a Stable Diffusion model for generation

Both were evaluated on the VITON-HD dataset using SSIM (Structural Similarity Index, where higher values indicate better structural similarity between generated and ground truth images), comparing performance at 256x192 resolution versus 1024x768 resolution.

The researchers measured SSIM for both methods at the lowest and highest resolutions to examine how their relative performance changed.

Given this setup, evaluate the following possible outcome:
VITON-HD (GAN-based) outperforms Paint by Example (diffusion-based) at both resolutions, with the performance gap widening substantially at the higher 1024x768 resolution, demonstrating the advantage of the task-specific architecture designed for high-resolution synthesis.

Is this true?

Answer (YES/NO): NO